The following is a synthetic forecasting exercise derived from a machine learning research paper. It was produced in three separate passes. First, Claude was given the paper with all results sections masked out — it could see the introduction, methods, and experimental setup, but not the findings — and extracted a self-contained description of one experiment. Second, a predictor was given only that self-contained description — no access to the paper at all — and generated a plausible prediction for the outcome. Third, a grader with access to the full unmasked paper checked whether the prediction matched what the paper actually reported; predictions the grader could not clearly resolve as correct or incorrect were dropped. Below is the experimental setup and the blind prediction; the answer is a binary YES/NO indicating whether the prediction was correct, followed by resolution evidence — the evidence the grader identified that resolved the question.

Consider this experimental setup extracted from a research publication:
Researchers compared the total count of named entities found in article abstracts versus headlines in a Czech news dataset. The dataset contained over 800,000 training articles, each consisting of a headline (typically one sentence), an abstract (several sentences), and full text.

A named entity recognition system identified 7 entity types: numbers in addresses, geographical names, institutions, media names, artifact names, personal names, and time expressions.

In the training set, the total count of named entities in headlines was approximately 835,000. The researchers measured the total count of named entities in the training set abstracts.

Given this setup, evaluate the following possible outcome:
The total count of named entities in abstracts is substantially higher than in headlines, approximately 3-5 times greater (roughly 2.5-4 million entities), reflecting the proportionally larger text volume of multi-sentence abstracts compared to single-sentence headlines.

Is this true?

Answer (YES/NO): YES